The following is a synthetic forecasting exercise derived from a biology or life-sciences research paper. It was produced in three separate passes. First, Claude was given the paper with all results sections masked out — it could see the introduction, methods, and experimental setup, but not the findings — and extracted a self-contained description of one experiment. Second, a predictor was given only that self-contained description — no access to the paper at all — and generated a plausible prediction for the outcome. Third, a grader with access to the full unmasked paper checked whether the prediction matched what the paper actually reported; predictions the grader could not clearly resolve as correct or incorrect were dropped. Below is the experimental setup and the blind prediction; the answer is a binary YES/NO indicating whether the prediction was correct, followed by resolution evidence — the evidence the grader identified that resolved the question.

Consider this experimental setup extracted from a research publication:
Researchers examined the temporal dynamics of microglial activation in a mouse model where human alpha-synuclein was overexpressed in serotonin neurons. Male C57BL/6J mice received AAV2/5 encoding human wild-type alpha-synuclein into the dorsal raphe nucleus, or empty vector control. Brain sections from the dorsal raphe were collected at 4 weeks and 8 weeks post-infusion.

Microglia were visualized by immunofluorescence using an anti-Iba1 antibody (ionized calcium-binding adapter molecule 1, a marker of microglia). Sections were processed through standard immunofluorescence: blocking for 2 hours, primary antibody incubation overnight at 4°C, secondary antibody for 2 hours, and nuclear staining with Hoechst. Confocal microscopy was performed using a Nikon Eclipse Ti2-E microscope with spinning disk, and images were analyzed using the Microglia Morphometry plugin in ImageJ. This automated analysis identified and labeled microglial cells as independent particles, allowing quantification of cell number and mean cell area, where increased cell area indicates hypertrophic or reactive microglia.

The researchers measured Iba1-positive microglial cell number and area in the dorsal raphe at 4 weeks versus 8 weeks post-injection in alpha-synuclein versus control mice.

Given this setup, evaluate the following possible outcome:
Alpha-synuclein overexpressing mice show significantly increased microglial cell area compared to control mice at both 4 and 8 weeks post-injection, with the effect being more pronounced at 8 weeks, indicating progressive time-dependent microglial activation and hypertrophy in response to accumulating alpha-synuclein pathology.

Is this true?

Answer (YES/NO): NO